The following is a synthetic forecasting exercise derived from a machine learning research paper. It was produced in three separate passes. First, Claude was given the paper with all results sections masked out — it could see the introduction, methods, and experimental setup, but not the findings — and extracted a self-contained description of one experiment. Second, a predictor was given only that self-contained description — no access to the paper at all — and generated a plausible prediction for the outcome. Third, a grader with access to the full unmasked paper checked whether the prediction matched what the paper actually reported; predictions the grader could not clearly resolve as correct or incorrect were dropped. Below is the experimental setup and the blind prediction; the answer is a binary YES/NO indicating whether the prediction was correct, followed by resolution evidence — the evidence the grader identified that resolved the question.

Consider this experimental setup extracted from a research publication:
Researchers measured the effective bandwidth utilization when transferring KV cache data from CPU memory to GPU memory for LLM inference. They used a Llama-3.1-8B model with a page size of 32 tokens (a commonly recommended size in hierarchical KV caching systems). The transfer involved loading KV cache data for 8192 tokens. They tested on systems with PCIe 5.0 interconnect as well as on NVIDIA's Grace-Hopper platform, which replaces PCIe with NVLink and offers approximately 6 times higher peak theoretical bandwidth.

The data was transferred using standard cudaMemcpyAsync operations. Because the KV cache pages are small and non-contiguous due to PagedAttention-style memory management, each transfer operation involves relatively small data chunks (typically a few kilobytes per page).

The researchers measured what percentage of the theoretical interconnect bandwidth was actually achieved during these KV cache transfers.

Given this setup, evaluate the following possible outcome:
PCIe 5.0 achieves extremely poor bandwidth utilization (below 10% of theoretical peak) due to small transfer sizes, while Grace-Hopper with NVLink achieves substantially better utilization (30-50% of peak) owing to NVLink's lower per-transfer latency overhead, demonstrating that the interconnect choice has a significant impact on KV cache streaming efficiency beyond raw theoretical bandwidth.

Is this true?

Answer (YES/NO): NO